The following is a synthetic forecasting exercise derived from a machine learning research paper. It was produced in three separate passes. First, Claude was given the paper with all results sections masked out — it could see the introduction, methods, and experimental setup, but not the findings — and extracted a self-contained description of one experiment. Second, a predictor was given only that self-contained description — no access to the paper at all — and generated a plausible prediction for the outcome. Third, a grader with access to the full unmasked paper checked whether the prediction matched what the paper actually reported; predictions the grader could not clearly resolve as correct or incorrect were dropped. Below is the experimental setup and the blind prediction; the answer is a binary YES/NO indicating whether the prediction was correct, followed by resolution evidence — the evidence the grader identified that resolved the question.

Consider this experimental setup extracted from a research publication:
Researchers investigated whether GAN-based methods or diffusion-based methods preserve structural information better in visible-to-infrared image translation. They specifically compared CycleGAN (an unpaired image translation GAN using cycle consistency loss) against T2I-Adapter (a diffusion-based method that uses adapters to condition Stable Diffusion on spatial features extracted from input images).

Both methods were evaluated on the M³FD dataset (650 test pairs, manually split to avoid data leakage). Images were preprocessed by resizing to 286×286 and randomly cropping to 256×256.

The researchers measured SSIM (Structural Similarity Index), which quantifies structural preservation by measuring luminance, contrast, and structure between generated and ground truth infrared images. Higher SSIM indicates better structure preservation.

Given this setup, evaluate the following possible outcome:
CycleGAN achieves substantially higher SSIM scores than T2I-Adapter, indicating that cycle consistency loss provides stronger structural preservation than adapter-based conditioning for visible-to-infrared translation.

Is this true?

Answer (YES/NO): NO